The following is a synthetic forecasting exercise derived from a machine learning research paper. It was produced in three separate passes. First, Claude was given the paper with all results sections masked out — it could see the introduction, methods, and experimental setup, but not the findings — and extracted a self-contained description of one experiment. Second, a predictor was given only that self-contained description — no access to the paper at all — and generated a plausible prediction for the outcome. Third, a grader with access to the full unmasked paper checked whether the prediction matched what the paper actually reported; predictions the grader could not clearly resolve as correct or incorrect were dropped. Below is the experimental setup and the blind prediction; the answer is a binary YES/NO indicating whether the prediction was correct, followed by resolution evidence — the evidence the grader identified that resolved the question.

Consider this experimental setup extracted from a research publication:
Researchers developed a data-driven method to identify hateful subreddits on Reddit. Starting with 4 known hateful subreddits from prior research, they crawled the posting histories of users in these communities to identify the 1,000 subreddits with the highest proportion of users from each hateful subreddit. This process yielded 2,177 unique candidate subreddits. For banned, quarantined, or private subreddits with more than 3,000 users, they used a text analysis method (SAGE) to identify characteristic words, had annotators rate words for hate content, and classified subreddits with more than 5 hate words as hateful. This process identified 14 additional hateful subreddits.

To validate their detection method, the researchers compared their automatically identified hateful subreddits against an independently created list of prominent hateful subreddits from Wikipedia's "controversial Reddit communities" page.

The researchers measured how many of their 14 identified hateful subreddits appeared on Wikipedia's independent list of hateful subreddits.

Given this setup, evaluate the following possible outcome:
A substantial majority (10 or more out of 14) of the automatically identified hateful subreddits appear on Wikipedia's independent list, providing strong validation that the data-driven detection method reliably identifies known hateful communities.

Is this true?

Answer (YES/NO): NO